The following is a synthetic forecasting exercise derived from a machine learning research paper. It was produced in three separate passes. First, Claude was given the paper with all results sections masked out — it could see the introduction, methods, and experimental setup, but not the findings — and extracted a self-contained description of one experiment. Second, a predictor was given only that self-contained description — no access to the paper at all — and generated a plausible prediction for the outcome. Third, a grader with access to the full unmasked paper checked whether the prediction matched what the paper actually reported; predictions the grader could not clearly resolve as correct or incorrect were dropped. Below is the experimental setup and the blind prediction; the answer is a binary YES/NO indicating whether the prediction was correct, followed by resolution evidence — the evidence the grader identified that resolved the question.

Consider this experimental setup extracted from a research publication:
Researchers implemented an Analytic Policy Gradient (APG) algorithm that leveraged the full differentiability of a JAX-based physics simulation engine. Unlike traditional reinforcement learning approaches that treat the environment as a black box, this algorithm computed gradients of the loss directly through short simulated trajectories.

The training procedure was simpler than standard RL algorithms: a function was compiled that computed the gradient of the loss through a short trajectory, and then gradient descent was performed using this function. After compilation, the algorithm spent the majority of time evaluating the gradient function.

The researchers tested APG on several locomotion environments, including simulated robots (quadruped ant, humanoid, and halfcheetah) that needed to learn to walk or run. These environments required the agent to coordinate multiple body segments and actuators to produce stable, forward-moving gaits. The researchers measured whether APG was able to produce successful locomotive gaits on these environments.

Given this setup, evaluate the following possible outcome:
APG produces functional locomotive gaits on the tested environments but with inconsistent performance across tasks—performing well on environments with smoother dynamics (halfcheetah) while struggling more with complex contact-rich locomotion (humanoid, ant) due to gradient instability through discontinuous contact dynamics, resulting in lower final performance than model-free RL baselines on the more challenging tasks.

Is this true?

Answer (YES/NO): NO